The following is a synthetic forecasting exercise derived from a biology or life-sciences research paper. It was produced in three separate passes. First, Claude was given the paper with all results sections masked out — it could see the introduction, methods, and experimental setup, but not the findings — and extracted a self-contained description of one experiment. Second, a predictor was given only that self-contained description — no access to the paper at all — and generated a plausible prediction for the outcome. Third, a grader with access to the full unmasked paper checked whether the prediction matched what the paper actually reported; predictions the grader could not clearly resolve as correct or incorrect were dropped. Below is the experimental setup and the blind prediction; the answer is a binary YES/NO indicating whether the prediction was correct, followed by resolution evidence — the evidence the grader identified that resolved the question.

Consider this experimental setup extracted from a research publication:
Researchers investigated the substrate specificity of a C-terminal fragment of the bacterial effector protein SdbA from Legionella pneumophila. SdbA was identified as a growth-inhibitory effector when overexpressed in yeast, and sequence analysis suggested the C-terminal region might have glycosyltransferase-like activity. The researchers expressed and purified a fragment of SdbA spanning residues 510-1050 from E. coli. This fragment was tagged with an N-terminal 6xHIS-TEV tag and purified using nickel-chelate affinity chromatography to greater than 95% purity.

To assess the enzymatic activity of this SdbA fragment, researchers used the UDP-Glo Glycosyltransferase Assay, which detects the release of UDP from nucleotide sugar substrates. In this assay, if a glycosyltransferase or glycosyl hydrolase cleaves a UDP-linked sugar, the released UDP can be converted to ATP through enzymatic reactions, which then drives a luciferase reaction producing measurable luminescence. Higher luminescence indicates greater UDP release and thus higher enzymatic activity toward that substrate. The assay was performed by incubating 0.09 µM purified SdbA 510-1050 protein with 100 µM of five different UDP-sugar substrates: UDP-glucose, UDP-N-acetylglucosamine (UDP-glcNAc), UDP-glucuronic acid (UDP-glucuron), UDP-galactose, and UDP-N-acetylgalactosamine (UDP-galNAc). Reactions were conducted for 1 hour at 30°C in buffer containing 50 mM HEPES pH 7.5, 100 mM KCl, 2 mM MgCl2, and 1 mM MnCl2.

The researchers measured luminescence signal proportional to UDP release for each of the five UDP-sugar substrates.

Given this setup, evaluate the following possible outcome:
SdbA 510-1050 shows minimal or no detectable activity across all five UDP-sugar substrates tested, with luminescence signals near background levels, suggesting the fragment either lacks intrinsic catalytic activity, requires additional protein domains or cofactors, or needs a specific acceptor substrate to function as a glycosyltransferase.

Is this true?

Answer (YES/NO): NO